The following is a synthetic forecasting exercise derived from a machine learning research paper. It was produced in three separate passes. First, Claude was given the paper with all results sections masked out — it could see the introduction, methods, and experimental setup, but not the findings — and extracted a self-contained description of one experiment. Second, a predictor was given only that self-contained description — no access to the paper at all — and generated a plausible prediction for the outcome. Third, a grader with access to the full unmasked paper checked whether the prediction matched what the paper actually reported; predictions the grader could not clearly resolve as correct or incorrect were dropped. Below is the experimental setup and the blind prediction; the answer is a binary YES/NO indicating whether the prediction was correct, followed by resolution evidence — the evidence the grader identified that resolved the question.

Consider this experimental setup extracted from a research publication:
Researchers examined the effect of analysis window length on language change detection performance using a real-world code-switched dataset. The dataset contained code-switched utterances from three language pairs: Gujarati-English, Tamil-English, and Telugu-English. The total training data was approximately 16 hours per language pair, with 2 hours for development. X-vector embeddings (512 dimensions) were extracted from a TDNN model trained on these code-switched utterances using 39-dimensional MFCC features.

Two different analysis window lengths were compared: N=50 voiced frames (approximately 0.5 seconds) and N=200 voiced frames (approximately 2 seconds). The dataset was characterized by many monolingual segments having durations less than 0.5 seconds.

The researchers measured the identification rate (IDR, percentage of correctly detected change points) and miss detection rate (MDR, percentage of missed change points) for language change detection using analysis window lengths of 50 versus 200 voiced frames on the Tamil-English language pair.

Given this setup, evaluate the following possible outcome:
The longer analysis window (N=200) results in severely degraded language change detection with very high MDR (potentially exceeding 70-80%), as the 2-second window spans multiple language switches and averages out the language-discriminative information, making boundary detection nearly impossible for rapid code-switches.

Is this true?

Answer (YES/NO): NO